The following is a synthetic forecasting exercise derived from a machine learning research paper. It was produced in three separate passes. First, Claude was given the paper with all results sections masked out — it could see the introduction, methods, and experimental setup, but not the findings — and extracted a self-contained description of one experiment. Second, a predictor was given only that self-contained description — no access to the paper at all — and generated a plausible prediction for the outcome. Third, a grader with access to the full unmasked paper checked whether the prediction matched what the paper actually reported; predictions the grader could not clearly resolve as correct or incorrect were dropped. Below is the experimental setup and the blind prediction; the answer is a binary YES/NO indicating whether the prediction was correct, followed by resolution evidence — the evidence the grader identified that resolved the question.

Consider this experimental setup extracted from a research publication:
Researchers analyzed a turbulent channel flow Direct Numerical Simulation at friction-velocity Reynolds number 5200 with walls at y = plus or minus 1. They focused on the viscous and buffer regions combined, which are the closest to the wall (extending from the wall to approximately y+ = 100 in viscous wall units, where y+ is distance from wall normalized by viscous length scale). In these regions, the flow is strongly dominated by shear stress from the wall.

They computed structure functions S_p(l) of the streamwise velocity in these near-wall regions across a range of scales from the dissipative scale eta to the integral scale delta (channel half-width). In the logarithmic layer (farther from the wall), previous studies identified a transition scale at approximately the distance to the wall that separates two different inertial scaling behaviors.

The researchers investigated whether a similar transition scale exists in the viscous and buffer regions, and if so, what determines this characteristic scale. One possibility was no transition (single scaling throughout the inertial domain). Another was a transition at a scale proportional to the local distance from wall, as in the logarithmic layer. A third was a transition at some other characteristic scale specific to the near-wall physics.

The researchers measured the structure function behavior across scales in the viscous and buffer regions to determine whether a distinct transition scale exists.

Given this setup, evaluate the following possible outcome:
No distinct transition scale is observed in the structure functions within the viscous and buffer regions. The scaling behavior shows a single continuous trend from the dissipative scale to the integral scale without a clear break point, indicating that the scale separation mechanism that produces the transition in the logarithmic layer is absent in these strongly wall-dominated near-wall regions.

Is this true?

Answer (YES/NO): NO